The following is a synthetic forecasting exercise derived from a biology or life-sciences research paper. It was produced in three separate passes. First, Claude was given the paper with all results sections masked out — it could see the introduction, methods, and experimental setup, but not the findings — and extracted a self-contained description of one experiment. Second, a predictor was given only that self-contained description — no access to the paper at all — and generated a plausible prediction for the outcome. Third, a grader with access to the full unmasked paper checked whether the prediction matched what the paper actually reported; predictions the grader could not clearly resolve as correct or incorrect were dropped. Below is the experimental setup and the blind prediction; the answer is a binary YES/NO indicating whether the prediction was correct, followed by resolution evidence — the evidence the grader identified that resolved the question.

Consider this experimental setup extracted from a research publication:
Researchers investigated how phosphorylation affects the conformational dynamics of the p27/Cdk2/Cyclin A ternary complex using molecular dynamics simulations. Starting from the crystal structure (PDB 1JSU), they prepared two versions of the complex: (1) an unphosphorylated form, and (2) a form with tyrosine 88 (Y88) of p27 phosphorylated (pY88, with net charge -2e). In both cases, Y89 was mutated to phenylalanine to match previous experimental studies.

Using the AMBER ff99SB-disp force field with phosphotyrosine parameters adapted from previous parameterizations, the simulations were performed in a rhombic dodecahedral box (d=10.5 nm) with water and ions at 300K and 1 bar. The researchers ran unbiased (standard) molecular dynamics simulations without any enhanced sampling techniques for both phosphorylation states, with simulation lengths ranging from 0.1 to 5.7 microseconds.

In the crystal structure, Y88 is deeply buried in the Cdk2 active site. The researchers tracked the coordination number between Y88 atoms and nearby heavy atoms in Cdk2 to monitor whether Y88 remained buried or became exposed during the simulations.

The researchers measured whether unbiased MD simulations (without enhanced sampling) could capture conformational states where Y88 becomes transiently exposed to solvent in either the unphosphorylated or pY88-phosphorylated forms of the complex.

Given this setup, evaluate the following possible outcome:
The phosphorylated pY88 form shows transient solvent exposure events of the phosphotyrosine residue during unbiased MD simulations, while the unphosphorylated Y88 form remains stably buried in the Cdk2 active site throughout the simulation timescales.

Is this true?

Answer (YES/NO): YES